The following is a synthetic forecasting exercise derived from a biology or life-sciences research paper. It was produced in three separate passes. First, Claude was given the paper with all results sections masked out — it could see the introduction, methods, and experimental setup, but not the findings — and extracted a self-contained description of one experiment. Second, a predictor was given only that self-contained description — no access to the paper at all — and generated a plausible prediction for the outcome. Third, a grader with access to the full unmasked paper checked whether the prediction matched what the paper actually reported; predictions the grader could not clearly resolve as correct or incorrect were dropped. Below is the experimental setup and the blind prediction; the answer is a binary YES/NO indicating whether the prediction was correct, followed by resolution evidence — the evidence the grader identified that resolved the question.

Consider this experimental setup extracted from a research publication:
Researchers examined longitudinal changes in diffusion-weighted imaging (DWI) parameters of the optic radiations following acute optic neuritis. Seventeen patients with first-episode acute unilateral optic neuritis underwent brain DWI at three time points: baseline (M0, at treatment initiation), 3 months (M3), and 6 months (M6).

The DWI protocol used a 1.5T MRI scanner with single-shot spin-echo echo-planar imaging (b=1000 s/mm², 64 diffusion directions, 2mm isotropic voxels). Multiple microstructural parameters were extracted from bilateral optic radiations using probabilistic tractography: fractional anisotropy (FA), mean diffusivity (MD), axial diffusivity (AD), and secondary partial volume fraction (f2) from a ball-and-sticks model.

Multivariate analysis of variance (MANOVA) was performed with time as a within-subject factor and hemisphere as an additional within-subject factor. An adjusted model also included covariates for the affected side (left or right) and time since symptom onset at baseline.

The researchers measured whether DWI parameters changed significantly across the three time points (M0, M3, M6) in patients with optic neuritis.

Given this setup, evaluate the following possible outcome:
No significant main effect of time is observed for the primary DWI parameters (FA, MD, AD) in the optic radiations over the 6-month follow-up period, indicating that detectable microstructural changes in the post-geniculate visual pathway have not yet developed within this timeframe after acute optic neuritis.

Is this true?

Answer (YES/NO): NO